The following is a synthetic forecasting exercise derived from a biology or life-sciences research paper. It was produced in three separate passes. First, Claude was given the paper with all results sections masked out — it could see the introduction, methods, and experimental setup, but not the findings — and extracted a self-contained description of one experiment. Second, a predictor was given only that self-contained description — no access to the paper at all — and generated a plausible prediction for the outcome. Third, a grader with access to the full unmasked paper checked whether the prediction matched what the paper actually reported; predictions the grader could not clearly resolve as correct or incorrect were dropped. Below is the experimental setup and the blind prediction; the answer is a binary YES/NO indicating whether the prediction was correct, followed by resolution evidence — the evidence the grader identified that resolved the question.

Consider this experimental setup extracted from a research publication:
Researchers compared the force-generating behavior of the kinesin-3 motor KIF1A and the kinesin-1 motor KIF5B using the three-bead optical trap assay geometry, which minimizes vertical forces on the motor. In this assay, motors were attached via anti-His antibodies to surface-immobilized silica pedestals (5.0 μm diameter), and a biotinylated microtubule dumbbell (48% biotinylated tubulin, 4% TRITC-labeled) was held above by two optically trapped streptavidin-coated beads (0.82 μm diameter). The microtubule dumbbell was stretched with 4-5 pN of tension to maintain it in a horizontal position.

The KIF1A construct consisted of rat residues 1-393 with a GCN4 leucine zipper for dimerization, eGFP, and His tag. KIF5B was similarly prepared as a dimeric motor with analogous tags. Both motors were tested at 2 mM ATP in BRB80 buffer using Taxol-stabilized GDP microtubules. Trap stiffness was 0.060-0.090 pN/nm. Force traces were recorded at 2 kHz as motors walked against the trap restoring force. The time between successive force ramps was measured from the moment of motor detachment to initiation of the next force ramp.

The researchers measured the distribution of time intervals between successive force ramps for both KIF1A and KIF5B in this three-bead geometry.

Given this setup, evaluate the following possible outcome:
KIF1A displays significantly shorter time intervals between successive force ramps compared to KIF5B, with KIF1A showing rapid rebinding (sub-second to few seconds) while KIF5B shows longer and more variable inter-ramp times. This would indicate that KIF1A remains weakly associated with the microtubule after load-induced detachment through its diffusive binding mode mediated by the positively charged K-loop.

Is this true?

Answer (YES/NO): NO